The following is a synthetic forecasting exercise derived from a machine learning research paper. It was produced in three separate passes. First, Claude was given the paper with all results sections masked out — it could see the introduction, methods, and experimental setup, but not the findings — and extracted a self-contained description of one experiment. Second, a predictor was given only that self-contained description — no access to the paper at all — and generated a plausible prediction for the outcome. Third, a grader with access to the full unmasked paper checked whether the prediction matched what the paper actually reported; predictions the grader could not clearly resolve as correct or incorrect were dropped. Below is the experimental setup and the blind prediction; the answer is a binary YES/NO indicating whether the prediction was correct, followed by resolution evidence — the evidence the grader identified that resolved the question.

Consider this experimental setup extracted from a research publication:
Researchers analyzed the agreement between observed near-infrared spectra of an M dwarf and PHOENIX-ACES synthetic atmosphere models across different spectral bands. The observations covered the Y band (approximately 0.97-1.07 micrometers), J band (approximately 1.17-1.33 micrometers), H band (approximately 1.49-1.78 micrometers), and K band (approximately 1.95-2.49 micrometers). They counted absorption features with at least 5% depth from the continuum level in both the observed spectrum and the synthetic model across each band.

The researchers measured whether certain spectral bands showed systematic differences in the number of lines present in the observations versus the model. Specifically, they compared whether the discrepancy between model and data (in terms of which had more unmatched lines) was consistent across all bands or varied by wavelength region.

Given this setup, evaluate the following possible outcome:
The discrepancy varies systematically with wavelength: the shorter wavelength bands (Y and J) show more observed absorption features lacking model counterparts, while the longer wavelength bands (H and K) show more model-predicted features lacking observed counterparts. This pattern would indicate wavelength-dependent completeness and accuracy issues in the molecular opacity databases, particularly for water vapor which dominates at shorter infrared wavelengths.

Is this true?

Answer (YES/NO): NO